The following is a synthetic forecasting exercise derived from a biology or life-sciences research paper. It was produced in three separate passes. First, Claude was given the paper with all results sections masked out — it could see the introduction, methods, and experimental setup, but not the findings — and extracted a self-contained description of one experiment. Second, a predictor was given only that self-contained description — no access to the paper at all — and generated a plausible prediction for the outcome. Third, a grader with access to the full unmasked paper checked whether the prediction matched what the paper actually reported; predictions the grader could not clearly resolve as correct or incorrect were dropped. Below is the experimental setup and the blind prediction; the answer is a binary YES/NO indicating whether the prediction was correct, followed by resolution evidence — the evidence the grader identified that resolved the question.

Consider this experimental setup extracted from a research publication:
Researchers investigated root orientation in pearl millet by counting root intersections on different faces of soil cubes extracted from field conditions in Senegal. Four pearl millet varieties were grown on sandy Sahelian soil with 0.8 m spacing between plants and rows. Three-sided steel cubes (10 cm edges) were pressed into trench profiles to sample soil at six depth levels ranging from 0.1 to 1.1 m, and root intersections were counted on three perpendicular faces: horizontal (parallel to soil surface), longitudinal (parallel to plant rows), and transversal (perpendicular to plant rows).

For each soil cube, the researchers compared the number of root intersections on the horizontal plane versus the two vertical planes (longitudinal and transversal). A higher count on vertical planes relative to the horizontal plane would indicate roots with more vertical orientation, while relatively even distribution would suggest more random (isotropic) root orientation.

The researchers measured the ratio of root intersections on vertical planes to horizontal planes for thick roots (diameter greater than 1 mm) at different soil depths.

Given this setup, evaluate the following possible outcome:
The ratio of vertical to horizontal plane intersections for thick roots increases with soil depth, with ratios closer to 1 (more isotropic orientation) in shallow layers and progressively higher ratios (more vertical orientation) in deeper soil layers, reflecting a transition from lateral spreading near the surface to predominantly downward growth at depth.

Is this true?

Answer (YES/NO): NO